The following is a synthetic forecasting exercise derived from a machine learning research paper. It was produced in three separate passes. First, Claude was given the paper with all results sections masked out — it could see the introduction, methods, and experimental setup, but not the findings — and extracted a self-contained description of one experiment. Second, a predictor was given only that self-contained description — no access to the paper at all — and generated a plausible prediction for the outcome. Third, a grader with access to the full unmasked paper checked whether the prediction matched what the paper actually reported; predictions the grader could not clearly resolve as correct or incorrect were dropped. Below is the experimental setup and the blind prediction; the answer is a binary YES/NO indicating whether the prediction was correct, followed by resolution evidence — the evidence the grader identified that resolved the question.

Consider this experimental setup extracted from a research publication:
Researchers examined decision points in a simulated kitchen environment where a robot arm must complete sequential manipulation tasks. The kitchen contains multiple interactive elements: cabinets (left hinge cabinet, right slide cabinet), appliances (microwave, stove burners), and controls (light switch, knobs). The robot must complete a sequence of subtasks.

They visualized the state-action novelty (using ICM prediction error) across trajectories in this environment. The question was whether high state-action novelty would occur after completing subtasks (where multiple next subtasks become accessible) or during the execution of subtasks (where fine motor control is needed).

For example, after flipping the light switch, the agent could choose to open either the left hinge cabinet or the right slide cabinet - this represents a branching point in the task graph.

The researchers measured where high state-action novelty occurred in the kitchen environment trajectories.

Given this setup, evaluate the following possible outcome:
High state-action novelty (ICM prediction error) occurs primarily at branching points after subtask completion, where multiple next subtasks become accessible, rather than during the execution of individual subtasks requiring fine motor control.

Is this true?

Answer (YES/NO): YES